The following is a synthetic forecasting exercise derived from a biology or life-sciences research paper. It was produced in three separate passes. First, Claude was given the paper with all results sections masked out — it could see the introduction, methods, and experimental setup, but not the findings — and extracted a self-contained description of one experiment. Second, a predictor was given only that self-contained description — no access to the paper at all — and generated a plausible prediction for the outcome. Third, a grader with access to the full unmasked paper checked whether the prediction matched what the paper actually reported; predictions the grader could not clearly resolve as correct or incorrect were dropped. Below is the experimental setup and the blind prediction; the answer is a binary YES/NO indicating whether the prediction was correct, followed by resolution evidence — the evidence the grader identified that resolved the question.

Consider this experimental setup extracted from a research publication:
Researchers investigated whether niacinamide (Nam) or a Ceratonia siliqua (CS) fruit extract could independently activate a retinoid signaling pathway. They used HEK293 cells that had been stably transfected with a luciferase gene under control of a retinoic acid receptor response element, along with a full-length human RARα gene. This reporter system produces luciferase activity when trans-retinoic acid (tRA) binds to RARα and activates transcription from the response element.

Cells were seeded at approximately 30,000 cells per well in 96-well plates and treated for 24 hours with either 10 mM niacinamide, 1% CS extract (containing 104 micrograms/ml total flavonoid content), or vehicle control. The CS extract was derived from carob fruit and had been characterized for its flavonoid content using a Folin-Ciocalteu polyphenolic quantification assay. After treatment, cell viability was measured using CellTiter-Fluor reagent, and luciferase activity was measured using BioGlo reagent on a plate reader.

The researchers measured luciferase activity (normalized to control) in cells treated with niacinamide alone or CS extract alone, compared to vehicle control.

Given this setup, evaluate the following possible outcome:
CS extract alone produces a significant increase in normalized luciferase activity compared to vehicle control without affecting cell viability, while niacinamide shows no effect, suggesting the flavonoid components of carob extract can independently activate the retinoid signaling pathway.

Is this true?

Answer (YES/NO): NO